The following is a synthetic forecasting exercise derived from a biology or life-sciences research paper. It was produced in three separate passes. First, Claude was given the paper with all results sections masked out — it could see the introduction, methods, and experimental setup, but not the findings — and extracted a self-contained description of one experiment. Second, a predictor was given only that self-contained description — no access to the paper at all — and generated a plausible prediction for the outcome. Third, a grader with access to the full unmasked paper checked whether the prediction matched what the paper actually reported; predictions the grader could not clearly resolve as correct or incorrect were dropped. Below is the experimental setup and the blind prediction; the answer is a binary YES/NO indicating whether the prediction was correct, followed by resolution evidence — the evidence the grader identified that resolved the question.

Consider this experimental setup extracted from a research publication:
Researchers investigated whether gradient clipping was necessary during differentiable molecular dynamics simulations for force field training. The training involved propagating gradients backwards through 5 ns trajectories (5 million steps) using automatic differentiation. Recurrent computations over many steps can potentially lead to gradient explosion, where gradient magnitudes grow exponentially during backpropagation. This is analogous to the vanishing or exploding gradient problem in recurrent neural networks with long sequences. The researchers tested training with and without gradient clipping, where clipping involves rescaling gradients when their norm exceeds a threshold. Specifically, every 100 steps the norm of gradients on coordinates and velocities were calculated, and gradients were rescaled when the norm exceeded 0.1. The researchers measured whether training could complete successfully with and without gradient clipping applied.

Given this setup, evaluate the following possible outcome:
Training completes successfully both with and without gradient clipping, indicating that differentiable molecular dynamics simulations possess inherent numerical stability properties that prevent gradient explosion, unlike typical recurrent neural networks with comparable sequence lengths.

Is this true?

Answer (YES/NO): NO